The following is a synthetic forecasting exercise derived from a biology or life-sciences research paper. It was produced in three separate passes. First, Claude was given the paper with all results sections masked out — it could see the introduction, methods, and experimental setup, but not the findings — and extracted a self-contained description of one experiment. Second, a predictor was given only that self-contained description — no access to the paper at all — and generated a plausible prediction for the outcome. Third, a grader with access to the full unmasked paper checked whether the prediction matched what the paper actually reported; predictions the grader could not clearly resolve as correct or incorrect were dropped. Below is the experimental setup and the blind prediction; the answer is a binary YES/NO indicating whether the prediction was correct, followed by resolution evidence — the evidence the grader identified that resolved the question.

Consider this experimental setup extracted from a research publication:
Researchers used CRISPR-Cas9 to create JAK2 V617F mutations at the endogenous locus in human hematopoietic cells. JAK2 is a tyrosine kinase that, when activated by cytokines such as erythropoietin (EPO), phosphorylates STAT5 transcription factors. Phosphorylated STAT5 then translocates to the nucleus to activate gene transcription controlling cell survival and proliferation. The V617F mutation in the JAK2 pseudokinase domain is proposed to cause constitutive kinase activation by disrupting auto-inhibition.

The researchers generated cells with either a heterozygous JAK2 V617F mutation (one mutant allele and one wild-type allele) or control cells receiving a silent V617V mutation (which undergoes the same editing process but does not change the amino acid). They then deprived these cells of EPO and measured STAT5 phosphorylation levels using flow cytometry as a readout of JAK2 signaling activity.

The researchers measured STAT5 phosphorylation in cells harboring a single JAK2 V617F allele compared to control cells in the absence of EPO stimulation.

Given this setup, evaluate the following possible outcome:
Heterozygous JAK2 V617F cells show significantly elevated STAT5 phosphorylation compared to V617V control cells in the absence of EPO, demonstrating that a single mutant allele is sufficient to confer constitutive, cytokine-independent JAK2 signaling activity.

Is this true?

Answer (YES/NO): YES